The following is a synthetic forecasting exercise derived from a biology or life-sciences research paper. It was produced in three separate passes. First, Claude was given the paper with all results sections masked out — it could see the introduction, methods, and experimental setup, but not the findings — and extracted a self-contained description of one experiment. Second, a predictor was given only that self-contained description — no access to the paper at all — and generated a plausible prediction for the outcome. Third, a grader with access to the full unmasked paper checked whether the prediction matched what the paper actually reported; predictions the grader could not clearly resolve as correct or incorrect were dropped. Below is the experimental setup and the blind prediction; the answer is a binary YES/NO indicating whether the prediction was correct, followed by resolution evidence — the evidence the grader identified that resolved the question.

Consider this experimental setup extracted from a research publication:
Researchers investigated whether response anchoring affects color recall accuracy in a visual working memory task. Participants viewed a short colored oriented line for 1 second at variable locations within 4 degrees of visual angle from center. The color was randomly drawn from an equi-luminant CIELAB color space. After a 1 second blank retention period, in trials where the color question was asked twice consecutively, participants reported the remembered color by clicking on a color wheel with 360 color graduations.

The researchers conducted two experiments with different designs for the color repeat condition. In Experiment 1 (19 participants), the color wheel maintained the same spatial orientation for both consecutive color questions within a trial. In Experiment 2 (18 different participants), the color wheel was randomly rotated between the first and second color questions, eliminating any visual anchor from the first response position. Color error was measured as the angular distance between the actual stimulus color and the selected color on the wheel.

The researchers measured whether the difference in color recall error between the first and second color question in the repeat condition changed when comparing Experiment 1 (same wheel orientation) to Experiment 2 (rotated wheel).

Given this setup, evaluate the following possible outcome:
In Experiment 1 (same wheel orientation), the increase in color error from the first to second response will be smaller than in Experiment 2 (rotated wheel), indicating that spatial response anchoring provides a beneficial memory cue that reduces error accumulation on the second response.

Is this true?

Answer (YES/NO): YES